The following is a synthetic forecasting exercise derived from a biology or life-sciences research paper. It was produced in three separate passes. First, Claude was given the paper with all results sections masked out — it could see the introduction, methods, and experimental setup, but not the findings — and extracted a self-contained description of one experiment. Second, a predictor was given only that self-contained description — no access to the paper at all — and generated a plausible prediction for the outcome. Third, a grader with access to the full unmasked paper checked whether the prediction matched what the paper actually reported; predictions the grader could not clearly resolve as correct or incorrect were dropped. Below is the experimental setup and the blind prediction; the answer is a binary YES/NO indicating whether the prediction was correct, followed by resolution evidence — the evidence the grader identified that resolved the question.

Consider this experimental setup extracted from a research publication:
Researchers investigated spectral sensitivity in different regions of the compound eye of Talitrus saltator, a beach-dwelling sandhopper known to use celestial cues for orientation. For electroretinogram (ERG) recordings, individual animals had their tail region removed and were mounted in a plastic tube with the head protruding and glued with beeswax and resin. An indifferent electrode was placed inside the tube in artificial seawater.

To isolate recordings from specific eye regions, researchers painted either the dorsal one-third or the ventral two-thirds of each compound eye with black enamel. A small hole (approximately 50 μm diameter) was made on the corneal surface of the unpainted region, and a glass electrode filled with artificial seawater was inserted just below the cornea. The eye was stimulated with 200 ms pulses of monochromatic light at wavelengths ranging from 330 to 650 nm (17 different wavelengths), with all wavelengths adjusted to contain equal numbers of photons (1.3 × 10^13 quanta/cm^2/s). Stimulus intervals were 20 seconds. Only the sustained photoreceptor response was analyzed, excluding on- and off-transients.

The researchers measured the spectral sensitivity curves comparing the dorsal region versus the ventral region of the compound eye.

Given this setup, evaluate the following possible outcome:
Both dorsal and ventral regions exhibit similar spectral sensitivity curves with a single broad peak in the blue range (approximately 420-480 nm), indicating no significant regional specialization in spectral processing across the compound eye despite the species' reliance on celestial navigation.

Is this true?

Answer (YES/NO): NO